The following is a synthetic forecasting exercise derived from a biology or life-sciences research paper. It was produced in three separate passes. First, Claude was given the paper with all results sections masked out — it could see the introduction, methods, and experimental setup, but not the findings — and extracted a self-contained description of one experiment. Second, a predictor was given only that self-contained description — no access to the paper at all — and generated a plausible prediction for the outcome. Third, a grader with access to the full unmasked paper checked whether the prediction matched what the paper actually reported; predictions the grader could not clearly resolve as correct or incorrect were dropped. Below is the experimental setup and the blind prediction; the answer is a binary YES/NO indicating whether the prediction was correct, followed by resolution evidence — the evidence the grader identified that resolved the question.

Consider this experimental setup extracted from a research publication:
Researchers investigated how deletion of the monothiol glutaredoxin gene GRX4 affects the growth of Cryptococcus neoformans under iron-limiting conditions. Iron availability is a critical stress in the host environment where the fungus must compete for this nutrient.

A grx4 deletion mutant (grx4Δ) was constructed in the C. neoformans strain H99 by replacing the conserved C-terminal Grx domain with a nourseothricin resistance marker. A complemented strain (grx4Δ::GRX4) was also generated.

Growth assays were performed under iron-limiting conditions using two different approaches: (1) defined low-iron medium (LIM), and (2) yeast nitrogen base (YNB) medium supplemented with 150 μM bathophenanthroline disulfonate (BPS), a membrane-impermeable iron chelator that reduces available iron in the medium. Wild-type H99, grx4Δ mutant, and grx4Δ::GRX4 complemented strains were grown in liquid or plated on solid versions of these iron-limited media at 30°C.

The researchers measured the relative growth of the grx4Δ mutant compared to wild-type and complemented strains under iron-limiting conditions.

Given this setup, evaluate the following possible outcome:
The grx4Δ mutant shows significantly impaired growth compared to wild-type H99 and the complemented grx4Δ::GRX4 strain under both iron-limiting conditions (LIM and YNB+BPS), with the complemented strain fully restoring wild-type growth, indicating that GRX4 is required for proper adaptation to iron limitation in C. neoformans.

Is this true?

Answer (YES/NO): YES